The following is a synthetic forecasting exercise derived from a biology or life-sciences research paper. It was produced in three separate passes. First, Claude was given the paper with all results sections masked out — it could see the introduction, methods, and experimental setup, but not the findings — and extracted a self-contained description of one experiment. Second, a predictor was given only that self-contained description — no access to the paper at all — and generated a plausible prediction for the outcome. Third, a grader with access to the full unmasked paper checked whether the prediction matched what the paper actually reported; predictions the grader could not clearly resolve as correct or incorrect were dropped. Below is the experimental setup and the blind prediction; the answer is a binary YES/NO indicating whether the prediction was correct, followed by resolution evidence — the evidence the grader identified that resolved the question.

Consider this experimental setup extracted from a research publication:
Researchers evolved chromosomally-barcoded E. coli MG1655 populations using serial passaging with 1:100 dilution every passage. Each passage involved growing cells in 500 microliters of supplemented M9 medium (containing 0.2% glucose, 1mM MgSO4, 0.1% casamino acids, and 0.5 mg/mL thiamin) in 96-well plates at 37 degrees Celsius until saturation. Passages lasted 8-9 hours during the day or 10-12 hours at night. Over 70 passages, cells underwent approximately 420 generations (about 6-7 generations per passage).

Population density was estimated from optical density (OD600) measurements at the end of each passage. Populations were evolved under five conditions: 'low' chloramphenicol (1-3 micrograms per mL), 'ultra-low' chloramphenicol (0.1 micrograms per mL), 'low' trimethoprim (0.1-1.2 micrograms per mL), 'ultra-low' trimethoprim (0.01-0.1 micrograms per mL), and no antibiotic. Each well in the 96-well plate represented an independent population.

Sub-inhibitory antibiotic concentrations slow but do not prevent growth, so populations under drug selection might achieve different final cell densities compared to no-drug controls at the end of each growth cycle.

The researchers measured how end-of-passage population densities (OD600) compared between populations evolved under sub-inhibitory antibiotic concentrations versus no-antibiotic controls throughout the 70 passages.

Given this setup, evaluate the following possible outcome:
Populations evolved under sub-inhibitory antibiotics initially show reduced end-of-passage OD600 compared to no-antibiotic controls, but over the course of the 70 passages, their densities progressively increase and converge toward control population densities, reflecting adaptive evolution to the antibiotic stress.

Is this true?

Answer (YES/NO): NO